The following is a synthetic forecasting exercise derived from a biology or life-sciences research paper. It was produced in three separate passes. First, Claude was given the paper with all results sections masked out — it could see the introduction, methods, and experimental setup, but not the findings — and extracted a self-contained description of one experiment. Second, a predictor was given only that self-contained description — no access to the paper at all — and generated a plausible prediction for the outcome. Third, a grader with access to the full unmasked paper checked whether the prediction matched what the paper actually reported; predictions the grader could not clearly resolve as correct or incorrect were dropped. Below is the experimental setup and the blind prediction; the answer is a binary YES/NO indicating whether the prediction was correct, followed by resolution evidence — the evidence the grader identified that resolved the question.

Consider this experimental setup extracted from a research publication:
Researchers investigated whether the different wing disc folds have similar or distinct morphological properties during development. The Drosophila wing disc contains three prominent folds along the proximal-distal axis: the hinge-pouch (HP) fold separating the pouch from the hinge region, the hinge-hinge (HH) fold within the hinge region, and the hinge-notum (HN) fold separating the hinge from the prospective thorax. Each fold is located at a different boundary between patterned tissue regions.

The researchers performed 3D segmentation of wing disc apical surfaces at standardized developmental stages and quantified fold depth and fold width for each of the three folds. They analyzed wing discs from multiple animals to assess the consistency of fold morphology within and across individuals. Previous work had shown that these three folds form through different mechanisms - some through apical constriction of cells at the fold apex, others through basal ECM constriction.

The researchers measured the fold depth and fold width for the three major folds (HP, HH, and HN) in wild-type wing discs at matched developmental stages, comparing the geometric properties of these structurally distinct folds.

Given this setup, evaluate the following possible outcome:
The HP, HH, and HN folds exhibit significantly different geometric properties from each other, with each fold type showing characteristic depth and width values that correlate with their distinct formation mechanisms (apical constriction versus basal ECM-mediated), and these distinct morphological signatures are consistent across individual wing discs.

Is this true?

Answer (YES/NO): NO